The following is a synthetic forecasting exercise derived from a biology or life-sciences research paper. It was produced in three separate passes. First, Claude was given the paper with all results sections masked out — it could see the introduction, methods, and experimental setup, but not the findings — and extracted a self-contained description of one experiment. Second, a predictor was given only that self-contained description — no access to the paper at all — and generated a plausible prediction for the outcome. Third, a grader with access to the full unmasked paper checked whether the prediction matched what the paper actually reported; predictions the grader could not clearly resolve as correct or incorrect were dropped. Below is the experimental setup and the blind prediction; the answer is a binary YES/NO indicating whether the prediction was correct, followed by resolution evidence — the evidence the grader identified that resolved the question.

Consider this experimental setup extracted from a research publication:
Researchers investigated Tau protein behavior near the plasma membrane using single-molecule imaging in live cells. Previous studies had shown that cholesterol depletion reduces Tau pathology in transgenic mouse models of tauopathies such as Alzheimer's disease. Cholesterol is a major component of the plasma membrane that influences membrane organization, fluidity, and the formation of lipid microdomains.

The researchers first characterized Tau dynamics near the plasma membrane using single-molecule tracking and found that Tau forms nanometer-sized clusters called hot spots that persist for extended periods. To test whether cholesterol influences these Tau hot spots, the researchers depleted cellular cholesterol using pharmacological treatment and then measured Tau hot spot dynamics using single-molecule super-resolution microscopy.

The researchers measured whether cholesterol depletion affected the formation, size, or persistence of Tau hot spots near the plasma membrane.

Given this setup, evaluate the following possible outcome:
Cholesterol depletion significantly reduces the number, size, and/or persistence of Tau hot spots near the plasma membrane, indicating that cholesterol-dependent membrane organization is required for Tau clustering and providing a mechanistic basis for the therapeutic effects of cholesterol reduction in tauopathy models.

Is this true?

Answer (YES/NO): NO